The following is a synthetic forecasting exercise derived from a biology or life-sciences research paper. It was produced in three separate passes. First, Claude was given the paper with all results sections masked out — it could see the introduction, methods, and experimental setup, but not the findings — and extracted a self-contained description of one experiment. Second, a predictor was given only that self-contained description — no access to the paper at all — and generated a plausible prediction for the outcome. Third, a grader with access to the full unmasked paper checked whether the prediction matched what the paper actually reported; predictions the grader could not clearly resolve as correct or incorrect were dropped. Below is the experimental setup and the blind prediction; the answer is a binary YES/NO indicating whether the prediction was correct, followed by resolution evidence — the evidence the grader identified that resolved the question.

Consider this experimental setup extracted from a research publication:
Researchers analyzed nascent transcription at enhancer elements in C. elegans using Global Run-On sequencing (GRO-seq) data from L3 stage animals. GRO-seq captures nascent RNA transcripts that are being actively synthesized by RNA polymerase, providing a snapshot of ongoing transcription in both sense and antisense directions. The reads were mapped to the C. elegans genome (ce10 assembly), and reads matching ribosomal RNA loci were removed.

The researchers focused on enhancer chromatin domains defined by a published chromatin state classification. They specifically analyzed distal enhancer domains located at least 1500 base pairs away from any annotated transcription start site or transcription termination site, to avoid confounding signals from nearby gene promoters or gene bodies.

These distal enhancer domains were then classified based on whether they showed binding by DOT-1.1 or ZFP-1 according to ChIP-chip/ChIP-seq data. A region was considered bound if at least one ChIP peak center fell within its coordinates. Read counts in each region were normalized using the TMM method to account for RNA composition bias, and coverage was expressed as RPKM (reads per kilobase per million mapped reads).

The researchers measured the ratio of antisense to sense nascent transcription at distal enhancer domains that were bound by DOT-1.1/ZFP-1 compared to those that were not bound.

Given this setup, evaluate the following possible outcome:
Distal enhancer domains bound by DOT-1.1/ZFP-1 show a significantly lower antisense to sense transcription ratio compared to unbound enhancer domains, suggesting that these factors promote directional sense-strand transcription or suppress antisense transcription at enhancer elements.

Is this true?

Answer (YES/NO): YES